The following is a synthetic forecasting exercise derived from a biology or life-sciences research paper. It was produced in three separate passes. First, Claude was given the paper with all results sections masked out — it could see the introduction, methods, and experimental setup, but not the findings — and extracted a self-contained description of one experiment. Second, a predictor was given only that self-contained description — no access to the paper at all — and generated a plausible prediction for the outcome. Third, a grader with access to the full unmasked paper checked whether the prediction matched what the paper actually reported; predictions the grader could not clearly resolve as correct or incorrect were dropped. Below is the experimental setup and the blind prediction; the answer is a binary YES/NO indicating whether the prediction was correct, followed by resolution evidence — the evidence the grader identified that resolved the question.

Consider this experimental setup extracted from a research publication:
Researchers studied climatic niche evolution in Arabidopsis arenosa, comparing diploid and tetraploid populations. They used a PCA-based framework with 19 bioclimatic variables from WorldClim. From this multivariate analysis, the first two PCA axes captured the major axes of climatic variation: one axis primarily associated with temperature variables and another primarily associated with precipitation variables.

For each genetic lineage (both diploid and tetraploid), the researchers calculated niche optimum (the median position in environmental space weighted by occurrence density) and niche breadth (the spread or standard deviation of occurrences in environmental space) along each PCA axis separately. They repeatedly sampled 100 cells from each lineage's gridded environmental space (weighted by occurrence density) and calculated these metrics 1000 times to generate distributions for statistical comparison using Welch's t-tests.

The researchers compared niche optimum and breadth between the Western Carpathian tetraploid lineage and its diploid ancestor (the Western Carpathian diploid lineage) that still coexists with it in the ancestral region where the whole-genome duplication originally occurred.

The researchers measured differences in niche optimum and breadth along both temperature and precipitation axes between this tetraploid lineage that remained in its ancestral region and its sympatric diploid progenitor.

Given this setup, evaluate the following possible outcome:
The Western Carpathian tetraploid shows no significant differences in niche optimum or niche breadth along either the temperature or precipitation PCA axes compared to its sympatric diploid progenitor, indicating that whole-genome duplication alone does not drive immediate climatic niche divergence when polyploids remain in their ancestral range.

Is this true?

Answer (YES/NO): NO